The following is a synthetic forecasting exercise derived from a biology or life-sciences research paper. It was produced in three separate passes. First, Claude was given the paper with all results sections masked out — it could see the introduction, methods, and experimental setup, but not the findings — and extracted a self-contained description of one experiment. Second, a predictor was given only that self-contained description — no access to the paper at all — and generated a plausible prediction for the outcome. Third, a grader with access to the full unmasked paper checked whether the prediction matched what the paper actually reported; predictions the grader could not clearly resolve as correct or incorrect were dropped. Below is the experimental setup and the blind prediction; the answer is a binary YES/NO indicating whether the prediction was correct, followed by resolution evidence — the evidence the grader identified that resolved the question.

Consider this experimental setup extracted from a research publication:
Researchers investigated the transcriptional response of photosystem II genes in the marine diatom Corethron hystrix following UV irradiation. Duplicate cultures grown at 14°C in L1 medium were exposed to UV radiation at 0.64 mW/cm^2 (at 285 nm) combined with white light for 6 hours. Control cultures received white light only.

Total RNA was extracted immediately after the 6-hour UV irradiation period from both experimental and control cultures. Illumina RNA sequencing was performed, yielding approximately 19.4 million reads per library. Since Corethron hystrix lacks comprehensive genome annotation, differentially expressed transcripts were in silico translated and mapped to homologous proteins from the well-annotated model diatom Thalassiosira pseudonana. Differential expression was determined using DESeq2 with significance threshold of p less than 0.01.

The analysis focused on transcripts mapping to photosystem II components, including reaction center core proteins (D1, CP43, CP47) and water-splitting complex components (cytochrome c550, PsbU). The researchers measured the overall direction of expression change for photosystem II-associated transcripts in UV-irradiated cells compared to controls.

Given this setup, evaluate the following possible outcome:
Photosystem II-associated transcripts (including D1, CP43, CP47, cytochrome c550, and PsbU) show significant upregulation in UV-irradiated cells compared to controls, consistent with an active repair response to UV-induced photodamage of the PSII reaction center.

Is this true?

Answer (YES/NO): NO